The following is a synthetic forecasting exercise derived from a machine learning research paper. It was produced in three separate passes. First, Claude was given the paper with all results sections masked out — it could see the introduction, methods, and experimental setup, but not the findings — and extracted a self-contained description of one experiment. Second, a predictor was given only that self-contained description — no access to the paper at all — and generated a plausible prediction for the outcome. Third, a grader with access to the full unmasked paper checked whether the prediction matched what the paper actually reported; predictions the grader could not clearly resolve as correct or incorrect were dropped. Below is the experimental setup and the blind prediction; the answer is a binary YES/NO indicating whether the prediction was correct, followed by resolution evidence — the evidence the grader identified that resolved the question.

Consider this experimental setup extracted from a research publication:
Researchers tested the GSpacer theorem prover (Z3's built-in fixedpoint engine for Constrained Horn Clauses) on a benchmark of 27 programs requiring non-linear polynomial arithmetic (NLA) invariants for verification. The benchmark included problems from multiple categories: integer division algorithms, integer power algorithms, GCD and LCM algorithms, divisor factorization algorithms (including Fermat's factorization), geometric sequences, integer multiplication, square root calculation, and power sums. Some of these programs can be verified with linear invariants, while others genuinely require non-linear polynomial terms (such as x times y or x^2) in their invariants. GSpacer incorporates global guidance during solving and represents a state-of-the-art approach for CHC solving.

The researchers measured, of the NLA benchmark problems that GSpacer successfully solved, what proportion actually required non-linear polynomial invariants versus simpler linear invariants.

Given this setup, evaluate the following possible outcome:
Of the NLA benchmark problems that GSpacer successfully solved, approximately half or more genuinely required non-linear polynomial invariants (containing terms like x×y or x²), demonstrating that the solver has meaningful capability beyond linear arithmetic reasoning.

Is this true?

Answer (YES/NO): YES